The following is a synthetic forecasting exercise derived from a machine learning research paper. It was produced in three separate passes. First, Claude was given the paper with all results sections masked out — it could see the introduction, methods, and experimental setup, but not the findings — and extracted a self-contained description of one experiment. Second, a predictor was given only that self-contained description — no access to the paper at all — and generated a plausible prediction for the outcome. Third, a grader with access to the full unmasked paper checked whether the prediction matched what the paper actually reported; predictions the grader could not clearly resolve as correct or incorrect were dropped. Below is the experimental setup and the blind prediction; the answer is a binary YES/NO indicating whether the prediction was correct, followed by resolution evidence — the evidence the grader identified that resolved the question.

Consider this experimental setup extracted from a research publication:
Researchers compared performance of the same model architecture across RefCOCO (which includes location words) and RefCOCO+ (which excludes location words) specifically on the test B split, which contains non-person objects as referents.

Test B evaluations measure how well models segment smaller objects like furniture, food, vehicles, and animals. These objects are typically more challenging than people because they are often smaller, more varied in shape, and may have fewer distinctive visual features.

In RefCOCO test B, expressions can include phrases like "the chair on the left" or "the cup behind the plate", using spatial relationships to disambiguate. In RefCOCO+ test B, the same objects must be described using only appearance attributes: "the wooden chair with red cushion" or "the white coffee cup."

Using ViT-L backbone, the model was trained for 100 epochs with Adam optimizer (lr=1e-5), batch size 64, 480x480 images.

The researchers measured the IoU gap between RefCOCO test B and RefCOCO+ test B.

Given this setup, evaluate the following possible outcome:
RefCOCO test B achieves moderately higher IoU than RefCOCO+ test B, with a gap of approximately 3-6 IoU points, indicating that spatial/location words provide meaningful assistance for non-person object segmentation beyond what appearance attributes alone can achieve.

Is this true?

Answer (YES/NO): NO